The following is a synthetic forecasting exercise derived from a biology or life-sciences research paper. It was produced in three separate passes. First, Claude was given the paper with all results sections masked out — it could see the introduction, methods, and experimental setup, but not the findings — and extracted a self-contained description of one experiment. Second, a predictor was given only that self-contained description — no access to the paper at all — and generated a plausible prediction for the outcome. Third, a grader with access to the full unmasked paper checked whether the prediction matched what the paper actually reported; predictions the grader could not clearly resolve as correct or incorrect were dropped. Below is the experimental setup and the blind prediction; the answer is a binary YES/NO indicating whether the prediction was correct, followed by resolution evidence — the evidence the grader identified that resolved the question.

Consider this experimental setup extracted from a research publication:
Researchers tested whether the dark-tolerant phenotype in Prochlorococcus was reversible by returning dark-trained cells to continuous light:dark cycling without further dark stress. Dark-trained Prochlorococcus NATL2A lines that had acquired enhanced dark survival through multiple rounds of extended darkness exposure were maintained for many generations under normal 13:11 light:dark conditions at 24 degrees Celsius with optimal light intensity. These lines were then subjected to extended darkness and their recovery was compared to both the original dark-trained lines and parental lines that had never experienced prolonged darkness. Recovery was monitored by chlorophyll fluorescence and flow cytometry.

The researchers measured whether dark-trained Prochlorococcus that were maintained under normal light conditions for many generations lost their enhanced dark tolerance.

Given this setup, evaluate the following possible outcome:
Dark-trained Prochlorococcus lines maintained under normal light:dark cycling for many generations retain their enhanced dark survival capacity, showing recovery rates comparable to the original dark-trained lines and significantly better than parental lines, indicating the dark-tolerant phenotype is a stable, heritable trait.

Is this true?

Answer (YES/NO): NO